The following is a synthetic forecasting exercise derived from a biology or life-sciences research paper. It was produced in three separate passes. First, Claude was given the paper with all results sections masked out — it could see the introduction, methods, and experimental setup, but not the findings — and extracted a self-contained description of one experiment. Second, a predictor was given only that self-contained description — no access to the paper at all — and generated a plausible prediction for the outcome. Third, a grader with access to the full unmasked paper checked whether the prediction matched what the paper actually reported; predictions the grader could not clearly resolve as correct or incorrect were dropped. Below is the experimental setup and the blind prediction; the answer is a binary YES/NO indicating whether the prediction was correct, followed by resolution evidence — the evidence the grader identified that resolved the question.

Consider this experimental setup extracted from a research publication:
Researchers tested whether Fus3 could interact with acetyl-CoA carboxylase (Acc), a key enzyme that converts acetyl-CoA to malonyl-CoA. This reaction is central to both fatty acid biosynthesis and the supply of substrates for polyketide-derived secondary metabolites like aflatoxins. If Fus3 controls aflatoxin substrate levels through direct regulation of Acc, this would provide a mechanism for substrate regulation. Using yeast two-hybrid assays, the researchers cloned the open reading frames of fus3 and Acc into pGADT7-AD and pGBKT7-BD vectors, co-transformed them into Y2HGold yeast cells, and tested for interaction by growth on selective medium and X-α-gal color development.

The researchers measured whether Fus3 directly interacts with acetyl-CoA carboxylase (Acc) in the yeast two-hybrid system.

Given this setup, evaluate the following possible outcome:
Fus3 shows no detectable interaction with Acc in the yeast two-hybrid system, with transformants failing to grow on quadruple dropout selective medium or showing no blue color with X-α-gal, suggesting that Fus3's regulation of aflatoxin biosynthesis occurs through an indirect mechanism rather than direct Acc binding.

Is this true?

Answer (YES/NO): NO